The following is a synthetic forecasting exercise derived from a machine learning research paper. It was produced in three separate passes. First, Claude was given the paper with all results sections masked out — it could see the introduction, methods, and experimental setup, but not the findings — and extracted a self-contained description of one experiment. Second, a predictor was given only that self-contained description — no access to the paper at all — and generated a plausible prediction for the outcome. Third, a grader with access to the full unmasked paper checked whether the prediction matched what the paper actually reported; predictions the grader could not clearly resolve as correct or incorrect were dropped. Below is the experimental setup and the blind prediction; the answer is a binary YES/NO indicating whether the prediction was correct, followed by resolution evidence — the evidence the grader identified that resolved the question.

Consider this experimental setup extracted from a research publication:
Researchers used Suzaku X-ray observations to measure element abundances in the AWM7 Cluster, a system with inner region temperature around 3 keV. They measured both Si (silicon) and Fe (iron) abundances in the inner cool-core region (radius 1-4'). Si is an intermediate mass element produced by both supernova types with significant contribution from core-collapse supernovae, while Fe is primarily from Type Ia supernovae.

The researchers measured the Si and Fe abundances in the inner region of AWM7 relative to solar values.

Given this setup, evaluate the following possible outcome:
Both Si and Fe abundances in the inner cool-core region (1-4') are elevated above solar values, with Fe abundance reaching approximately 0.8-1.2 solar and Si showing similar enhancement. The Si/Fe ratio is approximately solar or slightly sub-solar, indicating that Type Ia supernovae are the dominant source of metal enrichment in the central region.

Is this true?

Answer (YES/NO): NO